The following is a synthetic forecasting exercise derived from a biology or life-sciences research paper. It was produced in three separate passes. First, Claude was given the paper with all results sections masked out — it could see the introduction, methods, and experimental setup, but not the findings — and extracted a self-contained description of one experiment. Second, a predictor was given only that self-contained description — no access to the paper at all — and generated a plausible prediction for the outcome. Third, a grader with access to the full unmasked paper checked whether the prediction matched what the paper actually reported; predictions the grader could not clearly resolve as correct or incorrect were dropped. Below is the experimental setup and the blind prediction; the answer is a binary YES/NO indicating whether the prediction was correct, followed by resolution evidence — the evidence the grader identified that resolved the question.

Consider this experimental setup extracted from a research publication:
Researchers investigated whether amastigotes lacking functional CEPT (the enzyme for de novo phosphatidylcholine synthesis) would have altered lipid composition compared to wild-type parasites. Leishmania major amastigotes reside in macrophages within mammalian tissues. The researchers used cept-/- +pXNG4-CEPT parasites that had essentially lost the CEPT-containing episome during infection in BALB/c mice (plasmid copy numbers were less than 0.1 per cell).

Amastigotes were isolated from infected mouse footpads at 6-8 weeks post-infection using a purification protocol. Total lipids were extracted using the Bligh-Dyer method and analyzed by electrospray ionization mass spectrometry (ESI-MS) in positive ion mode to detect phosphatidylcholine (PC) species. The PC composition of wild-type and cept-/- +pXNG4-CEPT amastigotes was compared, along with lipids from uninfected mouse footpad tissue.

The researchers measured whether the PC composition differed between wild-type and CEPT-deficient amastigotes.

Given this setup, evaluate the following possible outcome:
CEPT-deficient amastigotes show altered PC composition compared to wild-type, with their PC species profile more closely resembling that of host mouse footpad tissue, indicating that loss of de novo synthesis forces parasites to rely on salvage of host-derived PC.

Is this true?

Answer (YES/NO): NO